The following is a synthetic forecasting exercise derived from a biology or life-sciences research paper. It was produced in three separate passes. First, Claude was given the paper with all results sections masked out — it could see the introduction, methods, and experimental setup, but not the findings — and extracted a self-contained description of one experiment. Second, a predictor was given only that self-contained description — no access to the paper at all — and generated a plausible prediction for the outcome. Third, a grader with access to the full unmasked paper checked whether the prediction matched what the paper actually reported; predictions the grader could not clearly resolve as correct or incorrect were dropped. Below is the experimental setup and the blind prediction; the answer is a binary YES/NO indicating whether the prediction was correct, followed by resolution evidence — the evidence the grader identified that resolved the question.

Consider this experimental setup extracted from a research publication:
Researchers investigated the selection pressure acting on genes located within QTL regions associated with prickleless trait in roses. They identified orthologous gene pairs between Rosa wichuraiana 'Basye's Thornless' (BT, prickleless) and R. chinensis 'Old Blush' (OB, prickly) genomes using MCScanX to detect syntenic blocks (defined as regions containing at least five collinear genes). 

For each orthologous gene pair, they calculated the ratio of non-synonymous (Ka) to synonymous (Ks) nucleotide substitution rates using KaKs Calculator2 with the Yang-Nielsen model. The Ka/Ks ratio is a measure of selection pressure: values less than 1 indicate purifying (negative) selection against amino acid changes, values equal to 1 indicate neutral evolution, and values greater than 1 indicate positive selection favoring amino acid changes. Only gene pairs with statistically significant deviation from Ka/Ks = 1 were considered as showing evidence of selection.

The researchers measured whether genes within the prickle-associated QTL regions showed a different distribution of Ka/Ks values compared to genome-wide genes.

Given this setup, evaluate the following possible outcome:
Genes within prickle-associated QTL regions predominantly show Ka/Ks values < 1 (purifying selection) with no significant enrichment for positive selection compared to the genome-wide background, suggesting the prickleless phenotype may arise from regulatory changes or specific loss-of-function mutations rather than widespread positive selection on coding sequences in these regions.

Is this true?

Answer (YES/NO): YES